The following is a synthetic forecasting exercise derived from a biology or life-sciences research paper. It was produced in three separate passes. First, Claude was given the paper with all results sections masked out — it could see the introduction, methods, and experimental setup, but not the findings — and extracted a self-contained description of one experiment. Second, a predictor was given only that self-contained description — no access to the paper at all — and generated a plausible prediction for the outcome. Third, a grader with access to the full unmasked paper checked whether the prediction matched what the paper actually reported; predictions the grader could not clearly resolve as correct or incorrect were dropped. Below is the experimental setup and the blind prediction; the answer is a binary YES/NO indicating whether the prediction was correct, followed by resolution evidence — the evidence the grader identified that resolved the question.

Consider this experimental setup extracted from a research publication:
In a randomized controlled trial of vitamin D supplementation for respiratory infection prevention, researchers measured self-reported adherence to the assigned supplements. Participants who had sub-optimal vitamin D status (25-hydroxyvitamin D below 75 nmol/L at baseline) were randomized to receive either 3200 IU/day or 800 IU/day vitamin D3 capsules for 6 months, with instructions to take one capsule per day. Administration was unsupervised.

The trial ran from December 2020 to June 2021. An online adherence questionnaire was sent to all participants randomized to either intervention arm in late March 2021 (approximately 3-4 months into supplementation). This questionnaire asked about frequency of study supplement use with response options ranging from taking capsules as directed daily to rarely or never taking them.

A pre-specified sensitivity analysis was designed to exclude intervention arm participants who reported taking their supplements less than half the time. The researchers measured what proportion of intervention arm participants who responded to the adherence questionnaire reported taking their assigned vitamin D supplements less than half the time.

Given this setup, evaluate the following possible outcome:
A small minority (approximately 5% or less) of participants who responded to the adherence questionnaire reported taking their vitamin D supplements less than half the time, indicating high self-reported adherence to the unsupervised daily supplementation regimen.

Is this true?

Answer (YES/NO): NO